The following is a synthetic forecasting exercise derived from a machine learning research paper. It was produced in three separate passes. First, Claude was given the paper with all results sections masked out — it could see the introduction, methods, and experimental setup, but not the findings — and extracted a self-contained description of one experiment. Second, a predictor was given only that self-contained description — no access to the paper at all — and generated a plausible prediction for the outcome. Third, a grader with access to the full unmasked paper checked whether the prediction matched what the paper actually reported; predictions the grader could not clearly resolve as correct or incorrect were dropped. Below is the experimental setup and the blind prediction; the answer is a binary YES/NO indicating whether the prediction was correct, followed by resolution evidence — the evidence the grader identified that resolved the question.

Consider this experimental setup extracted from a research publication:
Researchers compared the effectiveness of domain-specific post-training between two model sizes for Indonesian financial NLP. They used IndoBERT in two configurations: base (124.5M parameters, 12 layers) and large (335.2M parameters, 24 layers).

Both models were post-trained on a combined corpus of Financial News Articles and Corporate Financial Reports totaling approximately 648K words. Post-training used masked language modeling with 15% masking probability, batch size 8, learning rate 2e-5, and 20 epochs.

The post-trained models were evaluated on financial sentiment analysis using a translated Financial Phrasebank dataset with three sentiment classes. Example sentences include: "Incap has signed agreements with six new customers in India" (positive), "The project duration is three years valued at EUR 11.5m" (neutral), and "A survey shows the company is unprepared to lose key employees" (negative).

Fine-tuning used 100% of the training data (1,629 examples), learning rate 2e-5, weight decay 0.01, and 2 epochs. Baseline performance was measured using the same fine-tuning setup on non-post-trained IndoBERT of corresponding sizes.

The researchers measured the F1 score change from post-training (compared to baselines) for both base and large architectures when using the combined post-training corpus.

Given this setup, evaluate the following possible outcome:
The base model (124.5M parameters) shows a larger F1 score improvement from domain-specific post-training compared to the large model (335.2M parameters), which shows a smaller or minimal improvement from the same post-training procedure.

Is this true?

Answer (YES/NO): NO